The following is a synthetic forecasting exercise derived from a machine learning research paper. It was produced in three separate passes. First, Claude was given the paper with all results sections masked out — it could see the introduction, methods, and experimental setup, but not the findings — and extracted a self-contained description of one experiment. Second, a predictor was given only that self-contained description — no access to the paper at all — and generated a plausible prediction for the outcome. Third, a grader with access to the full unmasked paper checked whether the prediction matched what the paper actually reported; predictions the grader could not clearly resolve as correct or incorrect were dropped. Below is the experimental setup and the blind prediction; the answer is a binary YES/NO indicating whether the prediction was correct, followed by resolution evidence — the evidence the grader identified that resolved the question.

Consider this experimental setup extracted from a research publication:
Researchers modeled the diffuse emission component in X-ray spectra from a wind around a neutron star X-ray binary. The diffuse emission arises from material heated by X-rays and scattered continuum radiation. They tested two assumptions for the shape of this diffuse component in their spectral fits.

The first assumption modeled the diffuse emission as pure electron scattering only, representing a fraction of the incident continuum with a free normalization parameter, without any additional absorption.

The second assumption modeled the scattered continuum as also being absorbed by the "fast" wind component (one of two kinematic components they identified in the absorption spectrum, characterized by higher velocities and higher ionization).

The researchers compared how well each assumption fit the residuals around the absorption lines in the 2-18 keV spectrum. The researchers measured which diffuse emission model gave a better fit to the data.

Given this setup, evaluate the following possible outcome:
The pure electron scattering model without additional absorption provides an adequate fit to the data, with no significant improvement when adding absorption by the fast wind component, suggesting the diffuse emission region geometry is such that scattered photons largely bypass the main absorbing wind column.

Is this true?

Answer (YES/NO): NO